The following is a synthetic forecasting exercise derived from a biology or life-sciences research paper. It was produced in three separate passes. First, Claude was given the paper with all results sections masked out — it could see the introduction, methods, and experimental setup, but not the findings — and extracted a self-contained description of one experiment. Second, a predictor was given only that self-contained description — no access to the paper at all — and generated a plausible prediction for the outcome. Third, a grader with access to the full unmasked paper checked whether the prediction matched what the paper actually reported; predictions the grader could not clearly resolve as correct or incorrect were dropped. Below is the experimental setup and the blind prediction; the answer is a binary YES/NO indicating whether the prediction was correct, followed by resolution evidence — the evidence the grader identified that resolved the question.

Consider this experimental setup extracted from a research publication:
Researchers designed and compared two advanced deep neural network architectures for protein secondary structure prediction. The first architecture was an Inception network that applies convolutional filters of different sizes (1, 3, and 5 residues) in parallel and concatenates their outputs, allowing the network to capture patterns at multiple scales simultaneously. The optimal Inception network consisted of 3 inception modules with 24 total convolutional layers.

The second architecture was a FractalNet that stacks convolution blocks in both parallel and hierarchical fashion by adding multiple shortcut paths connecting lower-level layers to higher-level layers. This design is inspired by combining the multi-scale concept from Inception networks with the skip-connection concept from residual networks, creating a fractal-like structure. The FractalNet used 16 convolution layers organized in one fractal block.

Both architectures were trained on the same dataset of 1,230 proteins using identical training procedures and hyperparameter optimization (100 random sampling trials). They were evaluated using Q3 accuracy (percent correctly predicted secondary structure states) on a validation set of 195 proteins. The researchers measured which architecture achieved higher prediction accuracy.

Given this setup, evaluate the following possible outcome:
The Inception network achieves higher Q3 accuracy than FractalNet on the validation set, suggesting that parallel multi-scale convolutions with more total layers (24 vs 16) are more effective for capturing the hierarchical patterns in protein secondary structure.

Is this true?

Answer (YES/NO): YES